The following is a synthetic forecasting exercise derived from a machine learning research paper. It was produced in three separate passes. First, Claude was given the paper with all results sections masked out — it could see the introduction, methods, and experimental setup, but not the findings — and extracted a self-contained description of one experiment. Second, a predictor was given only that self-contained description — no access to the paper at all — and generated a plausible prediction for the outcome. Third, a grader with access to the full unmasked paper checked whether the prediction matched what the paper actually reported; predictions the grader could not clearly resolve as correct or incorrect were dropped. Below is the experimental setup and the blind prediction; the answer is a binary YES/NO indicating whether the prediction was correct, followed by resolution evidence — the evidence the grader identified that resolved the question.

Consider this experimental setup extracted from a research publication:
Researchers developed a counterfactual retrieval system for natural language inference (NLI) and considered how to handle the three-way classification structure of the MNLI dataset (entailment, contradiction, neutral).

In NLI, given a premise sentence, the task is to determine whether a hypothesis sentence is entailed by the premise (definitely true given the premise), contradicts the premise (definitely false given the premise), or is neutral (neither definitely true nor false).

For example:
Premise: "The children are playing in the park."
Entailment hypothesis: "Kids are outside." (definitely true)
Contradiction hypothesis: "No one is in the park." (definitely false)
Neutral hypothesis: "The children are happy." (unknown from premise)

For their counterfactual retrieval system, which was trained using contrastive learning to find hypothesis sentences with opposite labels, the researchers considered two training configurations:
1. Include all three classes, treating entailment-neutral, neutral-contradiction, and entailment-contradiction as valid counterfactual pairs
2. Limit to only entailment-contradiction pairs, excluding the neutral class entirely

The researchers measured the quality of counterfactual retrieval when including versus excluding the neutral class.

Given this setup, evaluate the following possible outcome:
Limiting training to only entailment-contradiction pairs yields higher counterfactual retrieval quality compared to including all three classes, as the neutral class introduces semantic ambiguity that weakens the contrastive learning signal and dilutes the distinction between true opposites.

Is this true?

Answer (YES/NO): YES